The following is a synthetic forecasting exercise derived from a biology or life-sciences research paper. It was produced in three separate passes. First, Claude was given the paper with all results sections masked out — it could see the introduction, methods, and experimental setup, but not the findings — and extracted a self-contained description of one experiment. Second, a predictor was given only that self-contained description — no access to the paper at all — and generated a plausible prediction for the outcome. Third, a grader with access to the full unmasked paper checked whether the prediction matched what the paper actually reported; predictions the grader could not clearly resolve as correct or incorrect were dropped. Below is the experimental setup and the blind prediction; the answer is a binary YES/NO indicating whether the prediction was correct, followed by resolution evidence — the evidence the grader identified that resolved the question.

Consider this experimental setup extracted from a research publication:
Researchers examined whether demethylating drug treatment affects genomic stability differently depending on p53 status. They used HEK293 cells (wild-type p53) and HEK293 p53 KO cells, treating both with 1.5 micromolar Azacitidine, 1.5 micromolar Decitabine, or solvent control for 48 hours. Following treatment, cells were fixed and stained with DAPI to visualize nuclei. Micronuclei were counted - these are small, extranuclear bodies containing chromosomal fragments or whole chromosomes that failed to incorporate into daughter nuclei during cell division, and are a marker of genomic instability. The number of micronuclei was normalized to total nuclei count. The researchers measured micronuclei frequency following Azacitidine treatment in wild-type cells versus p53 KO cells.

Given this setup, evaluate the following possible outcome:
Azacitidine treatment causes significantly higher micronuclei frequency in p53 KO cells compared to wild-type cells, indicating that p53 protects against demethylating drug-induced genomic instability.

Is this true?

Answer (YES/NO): YES